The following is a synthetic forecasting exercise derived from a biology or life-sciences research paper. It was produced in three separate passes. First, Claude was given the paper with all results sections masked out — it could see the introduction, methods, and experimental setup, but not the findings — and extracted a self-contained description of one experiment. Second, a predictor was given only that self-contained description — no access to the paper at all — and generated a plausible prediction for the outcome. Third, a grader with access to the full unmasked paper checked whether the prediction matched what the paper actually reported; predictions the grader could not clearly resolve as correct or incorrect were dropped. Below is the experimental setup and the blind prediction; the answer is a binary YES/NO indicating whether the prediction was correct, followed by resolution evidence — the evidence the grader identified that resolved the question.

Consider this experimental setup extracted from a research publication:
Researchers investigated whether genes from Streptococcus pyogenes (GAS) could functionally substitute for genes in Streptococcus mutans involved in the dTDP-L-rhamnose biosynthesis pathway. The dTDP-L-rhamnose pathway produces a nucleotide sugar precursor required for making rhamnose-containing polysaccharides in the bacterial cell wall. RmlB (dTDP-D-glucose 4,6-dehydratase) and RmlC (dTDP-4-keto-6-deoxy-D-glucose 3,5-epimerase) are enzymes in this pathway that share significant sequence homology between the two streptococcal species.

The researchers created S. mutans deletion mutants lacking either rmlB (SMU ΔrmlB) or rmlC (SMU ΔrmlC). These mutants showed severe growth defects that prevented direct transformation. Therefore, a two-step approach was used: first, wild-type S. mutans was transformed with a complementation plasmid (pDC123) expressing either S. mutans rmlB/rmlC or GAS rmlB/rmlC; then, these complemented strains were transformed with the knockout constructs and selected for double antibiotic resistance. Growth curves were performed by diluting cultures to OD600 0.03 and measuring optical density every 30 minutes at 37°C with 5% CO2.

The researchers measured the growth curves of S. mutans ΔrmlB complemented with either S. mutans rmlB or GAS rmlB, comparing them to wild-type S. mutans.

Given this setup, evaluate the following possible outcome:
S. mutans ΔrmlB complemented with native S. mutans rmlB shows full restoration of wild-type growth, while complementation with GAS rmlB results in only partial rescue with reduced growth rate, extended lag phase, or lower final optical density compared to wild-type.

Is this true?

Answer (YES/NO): NO